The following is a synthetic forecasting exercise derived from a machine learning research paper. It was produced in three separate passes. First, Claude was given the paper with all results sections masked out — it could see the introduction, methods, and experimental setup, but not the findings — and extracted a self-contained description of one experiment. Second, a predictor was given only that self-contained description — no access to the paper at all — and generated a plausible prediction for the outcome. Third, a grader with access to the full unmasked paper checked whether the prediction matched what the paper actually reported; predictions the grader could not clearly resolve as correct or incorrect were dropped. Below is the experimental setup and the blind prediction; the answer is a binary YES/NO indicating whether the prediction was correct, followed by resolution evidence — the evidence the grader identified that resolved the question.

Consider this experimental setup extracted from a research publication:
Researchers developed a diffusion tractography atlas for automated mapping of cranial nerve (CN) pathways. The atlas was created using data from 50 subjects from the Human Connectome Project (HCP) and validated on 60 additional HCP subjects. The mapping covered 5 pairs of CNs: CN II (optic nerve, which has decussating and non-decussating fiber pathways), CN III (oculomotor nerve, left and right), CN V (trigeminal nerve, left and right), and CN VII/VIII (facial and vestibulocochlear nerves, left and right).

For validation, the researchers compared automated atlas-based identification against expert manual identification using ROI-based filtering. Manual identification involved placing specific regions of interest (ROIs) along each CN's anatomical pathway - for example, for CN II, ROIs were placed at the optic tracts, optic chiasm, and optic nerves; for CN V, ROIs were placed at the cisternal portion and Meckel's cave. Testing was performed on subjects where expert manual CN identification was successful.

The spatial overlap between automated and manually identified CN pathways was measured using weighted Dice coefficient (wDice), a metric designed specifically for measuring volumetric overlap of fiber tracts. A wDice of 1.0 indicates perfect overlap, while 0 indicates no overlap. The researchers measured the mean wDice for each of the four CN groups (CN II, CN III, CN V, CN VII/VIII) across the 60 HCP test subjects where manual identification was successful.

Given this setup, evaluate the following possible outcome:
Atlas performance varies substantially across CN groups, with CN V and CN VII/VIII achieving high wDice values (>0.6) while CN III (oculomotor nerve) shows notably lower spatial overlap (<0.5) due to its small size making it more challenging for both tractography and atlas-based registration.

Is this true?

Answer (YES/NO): NO